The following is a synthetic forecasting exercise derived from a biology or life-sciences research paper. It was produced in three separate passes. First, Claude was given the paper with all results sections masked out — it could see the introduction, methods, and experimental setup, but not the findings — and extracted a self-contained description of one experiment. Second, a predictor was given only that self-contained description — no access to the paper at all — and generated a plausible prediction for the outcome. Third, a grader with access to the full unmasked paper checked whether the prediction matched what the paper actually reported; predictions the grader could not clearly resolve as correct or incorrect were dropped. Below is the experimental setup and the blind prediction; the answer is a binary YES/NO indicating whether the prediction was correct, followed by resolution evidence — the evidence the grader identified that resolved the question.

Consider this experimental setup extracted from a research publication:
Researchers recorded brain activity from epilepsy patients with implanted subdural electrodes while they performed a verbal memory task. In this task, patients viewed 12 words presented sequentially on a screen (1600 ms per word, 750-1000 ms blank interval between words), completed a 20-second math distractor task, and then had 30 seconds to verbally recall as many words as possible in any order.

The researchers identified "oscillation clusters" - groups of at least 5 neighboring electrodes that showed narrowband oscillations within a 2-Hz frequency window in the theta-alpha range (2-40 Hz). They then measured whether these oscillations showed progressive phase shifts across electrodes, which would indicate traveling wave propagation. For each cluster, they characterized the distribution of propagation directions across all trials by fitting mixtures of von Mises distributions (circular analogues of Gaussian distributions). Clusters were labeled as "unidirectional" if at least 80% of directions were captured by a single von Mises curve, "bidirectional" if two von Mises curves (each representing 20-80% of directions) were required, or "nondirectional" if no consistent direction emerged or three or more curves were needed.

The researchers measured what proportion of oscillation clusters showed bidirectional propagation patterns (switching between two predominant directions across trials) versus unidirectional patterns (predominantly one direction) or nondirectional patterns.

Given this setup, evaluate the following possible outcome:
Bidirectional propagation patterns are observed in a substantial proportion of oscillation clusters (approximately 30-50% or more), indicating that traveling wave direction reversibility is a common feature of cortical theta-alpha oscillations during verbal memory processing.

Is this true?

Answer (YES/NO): YES